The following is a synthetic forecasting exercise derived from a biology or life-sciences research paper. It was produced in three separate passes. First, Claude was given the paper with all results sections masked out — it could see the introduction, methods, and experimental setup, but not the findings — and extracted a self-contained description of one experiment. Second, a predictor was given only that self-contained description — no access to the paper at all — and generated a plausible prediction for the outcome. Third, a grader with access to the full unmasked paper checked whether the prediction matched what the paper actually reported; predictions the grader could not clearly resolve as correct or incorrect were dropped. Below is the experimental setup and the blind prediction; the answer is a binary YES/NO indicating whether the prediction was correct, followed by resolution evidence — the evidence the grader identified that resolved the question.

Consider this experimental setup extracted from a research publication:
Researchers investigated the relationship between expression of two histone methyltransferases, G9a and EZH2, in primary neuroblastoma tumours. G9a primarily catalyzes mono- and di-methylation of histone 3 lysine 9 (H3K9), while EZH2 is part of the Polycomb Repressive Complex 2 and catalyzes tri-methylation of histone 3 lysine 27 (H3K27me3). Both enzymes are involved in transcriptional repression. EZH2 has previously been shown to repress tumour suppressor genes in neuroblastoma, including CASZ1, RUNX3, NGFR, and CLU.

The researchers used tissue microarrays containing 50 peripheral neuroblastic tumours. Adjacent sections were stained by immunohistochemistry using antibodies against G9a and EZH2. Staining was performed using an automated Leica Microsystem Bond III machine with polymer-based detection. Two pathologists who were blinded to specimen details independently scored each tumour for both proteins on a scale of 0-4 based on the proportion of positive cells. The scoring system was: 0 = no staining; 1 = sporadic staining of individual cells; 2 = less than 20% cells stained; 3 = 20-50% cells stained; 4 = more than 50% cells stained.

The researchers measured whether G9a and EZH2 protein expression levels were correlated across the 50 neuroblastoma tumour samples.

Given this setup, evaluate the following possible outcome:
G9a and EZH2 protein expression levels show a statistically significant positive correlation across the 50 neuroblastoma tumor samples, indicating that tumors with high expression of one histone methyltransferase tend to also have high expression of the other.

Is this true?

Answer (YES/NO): YES